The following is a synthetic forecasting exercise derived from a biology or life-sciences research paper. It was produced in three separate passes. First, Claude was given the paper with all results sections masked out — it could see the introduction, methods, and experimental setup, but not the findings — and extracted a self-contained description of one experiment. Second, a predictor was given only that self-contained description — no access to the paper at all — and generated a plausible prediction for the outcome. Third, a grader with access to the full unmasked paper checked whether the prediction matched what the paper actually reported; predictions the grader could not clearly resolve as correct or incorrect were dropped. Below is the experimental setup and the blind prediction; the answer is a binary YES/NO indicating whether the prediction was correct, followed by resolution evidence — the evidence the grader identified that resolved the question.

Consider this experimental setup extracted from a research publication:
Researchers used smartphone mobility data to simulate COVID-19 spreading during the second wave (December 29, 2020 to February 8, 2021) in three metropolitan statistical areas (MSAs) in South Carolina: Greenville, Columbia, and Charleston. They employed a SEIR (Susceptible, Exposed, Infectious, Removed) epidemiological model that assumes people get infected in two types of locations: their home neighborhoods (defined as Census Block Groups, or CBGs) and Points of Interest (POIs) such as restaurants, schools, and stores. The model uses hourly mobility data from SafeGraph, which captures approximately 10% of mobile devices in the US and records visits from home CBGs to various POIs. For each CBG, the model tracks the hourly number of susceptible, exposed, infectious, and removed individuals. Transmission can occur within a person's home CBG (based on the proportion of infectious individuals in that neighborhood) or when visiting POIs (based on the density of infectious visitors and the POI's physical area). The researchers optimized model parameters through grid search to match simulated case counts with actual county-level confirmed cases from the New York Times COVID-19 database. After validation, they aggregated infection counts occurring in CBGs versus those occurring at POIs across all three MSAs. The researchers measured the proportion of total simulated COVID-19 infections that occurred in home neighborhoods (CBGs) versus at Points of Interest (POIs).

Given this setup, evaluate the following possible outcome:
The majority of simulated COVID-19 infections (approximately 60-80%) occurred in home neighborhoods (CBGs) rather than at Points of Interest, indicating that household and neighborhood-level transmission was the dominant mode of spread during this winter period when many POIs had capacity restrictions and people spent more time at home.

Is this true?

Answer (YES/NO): NO